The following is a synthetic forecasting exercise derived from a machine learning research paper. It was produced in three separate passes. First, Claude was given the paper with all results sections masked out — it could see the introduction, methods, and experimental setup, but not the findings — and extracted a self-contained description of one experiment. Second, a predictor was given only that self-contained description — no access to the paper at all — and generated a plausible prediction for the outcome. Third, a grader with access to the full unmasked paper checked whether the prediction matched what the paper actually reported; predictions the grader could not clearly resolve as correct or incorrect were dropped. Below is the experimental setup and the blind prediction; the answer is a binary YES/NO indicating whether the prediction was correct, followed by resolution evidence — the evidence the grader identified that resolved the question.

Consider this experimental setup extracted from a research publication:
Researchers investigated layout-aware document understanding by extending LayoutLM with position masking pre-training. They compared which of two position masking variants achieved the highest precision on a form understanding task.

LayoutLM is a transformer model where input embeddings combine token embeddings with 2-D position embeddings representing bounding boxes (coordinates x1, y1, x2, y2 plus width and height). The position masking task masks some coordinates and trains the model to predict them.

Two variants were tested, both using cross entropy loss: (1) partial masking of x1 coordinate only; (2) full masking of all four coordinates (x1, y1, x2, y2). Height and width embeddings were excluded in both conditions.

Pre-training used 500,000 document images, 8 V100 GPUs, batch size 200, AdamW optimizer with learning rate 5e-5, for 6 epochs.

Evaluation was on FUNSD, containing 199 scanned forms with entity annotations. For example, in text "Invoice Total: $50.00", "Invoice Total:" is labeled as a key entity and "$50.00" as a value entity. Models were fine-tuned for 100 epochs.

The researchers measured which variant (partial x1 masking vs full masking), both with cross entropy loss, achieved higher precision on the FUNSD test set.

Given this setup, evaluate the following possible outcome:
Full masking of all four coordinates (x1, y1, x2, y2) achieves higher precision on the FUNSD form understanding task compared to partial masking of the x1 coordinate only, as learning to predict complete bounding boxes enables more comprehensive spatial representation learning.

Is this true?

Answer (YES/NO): YES